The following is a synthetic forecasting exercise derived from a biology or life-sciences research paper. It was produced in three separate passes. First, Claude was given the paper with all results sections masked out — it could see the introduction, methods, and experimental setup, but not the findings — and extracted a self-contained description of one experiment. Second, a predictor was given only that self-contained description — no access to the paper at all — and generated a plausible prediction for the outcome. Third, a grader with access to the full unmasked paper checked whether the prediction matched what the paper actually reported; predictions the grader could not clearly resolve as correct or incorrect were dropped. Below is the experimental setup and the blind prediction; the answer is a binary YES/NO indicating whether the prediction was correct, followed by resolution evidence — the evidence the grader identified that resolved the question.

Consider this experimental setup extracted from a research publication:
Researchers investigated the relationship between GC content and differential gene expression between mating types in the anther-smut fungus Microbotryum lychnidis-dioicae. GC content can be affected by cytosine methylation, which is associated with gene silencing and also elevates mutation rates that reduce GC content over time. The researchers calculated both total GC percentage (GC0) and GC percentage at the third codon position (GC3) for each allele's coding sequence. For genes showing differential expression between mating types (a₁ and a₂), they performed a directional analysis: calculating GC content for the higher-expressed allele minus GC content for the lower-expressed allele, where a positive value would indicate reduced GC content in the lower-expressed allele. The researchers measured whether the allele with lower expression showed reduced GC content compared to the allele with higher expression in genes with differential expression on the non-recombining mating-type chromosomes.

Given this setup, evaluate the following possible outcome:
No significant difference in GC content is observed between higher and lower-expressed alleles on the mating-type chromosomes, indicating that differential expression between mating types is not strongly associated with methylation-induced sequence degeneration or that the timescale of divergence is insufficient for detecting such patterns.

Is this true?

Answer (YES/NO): NO